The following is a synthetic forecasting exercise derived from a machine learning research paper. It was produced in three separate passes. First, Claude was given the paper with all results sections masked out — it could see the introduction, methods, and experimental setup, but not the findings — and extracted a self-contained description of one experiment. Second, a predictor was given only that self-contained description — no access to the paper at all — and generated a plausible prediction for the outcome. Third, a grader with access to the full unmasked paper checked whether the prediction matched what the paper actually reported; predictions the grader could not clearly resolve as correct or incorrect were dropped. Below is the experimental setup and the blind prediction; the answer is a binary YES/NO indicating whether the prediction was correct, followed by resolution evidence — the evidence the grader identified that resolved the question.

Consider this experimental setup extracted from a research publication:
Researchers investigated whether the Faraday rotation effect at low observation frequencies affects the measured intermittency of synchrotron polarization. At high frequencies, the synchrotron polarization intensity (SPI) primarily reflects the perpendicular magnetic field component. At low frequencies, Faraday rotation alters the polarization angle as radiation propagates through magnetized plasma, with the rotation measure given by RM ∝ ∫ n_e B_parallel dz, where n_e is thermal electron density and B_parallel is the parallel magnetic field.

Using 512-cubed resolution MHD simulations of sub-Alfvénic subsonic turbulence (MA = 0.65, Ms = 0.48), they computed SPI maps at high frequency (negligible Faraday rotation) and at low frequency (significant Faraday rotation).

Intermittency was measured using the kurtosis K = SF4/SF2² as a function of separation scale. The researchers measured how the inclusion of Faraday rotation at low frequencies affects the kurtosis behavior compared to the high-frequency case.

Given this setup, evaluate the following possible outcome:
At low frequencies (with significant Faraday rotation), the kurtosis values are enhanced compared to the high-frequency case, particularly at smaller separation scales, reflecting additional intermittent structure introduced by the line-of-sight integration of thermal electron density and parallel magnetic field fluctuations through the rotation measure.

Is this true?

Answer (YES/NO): YES